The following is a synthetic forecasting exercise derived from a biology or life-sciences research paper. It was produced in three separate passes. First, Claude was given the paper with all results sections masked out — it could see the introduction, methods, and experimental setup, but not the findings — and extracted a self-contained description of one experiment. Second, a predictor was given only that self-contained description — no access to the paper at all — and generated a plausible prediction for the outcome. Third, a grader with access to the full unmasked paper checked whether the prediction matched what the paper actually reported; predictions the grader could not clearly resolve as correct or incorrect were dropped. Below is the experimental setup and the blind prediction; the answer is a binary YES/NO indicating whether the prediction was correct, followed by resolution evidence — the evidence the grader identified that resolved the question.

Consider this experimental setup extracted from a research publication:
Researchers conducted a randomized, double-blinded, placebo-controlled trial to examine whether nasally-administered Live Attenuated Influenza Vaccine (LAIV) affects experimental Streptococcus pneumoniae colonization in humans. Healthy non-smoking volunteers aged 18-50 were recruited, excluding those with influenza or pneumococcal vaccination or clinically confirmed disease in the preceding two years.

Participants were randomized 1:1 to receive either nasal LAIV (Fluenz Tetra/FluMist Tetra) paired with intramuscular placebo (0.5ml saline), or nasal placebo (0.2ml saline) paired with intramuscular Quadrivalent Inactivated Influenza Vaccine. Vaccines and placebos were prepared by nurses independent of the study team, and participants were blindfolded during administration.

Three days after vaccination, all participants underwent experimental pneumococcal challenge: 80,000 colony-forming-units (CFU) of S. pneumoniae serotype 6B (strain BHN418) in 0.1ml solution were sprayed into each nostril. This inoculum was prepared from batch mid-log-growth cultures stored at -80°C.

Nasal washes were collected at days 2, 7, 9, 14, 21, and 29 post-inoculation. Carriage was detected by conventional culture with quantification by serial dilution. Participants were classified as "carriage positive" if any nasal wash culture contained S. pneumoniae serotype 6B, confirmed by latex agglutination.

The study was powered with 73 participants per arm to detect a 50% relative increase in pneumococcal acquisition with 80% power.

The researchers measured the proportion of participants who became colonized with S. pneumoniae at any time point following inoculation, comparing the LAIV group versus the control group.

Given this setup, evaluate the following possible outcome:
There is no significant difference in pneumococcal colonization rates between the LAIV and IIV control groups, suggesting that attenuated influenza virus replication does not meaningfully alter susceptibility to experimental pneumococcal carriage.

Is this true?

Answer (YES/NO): NO